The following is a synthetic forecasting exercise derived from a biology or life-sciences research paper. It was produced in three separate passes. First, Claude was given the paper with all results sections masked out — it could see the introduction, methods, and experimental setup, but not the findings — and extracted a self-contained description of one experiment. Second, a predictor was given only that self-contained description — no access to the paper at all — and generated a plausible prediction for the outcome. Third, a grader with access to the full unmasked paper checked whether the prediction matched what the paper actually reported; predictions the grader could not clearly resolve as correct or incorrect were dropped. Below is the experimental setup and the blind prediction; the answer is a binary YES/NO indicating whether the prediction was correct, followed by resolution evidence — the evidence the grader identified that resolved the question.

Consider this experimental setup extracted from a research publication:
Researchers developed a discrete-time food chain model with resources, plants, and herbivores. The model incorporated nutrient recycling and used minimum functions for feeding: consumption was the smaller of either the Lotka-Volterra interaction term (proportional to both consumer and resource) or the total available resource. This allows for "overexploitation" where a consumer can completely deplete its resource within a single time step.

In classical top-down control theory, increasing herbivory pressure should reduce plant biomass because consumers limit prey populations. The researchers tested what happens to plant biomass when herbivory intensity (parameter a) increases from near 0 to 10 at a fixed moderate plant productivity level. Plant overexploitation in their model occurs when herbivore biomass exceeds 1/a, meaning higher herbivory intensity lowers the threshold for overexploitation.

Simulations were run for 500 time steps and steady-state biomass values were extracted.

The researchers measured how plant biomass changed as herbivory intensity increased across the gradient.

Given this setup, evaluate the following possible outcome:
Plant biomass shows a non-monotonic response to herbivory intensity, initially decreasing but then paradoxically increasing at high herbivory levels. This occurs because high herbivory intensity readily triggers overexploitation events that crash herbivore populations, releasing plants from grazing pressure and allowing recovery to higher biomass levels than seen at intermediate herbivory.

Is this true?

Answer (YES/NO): NO